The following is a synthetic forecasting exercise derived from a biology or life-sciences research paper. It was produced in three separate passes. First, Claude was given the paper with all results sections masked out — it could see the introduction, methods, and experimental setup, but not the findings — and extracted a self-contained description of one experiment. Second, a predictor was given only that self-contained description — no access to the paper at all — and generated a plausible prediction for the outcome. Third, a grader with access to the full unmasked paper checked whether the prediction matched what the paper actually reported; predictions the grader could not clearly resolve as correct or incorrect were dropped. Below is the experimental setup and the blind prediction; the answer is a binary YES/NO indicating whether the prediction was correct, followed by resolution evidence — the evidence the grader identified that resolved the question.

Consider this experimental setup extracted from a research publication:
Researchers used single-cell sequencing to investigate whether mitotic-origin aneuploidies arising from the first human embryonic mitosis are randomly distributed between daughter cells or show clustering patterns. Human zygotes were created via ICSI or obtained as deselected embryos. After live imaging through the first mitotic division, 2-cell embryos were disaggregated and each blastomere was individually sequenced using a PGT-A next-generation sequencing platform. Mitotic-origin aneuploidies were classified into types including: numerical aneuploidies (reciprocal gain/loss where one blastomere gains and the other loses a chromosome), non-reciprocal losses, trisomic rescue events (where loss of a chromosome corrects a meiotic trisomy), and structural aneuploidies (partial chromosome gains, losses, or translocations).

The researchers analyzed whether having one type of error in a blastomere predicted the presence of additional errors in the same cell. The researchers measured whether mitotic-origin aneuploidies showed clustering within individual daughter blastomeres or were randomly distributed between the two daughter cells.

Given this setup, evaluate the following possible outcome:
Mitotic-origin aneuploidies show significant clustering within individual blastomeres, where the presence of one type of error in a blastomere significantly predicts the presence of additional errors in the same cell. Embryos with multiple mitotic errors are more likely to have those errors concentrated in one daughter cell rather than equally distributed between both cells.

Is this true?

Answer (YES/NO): YES